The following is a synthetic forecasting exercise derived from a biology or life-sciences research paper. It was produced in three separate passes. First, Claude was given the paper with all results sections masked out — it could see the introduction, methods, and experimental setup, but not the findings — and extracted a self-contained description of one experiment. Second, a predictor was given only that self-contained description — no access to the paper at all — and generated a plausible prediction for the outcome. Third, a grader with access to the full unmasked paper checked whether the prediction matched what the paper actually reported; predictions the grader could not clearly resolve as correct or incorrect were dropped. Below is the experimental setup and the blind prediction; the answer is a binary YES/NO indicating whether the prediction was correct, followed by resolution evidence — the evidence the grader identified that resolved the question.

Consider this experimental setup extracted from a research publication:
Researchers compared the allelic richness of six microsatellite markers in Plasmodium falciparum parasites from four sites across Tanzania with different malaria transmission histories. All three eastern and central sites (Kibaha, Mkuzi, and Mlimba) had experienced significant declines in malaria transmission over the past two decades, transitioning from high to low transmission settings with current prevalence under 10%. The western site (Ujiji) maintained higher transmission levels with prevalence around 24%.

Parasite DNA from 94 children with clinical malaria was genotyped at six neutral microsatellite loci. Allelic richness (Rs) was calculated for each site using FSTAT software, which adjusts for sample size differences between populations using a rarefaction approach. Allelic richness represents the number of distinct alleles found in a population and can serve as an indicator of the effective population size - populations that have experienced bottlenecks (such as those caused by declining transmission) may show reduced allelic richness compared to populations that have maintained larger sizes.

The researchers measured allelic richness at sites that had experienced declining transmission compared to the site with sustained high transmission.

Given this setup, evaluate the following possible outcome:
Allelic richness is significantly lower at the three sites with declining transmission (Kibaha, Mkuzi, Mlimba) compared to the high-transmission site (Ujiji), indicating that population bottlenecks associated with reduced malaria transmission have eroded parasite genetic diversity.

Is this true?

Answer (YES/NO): NO